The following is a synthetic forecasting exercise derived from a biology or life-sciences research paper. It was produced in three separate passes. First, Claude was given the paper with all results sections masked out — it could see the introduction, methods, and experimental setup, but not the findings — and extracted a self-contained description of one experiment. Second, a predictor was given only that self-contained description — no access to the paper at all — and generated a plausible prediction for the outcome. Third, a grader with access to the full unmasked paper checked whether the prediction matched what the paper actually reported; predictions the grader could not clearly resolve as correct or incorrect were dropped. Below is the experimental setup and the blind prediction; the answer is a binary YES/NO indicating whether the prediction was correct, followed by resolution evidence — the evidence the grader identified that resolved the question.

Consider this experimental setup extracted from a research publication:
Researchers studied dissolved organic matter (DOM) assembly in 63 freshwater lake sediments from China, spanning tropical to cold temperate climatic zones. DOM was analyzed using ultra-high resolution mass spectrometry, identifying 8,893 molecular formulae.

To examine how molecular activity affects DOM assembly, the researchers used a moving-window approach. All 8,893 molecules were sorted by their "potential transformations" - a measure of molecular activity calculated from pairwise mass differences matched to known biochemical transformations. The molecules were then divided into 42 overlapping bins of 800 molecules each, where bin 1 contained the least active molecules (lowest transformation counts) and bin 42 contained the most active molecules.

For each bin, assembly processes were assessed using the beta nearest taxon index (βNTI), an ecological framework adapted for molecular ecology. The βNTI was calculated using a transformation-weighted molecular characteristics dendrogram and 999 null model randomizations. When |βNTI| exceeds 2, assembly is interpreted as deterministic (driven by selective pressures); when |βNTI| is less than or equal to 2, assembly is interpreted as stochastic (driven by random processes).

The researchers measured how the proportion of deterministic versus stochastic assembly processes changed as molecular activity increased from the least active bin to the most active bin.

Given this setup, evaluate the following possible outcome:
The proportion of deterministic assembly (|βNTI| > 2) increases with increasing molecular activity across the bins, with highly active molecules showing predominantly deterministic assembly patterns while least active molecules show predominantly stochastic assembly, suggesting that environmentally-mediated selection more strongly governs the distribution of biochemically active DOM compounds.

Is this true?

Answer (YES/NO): YES